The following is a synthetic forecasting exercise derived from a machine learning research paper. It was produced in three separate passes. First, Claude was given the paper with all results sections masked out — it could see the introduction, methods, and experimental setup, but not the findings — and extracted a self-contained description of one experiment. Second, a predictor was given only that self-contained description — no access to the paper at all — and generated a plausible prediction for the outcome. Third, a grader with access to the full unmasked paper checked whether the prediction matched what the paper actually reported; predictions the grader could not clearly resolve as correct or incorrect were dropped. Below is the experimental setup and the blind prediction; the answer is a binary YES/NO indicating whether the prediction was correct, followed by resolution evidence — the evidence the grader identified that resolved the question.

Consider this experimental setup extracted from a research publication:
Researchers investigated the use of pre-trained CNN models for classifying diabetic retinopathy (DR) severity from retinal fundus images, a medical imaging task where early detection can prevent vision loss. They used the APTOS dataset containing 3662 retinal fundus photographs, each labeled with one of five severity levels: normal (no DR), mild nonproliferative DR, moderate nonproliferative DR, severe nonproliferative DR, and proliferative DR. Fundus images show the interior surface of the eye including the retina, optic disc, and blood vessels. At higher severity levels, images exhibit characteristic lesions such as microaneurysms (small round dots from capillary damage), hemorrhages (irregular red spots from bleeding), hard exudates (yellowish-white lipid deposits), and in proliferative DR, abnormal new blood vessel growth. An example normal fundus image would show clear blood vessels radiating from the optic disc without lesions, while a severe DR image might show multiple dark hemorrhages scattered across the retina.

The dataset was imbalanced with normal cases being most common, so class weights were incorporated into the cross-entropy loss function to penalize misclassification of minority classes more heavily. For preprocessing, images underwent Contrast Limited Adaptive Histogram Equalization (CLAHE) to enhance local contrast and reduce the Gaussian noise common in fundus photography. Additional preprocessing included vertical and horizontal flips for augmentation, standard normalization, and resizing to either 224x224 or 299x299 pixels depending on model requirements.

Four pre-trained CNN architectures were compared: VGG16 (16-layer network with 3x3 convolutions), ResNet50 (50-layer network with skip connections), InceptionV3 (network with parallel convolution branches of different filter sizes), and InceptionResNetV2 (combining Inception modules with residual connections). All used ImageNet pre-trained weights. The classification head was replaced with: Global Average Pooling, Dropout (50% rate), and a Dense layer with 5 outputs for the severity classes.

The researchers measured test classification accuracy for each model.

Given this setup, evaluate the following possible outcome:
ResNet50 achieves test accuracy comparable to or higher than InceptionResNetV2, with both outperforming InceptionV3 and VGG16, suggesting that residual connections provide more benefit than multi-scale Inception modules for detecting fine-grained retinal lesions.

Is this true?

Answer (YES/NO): NO